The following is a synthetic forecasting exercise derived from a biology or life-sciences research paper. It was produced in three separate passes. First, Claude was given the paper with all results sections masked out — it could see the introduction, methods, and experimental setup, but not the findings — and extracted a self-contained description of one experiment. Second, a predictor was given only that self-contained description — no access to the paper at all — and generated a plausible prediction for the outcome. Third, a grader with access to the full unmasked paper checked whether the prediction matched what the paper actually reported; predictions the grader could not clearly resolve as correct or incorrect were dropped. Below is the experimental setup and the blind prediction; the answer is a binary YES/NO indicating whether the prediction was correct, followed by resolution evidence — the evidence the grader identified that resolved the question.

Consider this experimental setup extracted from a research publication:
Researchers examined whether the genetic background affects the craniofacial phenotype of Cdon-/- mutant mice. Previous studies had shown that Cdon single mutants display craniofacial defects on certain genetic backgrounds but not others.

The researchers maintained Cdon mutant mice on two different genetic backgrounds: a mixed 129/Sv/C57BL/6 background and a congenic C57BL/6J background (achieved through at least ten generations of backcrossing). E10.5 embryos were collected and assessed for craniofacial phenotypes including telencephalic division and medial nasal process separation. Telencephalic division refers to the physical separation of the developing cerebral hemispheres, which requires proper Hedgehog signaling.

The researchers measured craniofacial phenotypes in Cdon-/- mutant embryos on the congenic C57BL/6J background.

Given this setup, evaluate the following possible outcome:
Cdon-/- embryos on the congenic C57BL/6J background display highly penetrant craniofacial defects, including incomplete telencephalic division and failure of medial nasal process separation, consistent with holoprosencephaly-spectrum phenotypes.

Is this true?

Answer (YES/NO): YES